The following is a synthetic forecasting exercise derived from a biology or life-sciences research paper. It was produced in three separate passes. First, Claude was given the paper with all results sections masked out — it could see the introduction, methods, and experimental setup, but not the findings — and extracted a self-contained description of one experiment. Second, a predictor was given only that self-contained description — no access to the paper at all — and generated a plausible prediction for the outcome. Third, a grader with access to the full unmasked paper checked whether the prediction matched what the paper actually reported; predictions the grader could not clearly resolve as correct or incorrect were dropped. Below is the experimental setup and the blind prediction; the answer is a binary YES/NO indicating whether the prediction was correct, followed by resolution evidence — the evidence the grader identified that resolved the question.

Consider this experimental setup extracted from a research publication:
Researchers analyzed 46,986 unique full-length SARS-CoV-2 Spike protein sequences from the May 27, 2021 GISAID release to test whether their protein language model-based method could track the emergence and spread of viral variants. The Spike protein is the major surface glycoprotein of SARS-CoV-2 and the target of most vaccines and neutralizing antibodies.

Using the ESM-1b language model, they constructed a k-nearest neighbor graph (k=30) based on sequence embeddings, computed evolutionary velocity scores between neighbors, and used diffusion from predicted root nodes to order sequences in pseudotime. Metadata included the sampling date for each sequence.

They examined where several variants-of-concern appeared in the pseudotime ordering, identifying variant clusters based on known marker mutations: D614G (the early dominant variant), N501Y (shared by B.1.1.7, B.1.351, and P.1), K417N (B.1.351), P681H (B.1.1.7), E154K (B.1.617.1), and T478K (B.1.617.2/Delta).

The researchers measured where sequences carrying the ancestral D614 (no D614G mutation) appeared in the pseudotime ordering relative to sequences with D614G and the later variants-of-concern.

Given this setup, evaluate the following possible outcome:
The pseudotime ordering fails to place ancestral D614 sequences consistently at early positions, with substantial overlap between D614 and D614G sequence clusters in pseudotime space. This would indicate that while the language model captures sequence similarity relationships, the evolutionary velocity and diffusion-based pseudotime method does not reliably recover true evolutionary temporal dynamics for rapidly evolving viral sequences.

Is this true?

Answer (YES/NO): NO